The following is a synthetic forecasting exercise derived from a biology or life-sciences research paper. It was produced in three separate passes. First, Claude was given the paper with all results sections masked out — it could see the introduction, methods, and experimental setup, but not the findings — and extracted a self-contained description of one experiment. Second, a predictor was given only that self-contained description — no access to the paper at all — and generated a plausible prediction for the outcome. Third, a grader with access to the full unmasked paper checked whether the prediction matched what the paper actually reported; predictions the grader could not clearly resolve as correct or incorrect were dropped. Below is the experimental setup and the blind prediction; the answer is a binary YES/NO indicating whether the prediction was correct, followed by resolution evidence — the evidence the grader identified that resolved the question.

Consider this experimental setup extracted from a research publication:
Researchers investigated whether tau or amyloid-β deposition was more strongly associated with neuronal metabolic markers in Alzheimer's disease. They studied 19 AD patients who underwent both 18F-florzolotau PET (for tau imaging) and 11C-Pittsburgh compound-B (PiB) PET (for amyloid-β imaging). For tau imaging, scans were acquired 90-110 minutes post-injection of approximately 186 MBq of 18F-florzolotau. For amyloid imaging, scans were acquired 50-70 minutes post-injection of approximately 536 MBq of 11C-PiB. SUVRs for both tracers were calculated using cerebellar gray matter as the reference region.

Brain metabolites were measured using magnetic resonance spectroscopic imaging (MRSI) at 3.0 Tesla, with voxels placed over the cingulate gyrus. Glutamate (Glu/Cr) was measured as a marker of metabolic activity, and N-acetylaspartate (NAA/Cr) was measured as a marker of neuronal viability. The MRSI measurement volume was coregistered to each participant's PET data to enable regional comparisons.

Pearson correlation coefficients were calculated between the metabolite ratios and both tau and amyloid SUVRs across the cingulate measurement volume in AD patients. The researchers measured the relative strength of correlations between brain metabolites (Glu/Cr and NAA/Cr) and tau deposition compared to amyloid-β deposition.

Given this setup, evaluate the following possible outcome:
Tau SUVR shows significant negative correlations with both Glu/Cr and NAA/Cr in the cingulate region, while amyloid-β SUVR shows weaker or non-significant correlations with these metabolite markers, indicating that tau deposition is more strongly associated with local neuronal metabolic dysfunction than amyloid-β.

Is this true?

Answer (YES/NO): NO